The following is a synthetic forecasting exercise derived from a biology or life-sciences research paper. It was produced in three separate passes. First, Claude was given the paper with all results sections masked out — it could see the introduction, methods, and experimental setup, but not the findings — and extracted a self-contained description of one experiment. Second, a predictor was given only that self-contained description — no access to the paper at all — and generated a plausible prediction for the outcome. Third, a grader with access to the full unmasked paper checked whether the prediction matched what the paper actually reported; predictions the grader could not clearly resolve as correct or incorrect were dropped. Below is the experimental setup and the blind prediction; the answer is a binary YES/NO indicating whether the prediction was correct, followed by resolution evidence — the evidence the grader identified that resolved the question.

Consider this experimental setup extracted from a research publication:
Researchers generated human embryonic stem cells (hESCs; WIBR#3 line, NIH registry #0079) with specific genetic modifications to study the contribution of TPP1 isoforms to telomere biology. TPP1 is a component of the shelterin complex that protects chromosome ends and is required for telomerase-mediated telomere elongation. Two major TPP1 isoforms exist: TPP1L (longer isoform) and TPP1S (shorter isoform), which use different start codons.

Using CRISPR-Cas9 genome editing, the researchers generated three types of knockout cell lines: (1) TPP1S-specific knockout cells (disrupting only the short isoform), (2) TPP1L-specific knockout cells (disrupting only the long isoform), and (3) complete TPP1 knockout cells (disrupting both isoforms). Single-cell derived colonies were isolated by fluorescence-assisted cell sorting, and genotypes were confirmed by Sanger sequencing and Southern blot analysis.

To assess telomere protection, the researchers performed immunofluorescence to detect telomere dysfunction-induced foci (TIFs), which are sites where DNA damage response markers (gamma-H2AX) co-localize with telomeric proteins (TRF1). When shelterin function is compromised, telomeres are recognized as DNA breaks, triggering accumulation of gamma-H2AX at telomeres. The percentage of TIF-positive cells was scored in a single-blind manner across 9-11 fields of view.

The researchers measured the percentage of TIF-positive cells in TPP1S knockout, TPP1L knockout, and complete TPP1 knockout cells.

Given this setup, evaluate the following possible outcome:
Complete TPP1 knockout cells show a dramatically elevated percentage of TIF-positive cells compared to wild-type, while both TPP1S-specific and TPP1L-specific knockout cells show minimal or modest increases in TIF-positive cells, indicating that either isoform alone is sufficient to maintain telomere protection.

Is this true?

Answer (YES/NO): NO